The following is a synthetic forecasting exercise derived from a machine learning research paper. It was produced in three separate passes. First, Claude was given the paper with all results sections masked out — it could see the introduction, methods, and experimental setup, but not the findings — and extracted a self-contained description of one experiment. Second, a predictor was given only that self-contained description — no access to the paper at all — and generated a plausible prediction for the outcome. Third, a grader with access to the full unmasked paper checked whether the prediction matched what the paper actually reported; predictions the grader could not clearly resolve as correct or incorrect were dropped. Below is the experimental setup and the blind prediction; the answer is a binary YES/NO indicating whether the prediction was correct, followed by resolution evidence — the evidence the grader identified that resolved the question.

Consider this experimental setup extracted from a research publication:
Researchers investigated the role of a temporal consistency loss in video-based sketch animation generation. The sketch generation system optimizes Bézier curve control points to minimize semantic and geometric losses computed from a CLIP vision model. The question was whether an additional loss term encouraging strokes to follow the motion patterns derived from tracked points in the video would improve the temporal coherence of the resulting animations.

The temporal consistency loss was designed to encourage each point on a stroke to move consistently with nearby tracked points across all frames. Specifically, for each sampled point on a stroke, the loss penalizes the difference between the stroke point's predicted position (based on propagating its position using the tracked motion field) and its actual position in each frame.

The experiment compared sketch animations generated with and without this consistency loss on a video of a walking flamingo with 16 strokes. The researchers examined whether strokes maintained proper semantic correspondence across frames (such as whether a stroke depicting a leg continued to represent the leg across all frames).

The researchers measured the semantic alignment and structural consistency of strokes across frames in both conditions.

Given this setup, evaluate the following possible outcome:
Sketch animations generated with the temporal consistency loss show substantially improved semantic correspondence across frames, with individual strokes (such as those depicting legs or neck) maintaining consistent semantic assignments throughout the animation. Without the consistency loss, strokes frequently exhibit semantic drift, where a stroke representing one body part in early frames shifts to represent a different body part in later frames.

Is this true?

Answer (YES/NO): YES